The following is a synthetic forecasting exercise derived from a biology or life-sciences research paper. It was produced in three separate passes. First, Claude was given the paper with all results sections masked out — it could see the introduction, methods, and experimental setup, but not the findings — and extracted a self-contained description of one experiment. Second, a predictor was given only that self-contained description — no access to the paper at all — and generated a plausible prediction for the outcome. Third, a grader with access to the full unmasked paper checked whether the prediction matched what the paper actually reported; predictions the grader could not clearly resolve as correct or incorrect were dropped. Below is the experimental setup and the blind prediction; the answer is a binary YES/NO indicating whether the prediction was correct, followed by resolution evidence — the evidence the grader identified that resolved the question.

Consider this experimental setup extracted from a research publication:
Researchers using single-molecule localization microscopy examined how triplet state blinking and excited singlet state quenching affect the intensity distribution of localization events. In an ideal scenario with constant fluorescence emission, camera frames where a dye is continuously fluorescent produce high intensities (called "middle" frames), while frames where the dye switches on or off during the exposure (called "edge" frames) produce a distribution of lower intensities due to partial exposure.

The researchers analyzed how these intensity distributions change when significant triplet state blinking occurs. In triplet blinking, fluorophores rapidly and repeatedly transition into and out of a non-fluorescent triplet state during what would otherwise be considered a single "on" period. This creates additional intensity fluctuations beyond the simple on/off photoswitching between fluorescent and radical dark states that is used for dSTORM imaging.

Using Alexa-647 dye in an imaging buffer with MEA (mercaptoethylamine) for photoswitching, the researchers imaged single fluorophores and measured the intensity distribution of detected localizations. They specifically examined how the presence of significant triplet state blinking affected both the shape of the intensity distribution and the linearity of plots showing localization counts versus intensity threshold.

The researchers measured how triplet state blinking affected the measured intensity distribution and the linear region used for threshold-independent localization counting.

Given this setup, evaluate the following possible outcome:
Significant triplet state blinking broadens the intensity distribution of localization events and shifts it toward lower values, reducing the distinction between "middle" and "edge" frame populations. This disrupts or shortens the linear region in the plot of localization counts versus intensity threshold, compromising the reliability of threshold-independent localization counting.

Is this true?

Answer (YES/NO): YES